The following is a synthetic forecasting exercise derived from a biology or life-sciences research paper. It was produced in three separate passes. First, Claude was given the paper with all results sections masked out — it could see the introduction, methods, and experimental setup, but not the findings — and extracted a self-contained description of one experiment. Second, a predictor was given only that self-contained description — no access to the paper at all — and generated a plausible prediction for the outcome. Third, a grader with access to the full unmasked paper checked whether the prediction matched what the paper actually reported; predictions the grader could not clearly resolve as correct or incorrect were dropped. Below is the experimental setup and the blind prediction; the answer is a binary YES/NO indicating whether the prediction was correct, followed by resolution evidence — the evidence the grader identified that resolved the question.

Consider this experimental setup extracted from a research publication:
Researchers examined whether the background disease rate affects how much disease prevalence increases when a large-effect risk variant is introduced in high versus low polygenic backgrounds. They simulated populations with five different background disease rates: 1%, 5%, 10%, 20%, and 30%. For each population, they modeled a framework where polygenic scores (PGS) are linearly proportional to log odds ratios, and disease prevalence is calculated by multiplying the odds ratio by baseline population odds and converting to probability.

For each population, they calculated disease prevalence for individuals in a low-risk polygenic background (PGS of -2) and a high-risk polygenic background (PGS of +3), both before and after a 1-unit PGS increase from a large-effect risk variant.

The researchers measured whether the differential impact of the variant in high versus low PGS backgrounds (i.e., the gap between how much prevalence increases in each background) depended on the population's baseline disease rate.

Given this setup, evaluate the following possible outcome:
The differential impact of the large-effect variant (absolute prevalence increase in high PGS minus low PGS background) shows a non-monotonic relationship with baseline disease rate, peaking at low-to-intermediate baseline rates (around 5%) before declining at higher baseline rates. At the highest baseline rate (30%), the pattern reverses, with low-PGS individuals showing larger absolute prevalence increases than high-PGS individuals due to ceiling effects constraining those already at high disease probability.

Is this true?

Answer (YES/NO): NO